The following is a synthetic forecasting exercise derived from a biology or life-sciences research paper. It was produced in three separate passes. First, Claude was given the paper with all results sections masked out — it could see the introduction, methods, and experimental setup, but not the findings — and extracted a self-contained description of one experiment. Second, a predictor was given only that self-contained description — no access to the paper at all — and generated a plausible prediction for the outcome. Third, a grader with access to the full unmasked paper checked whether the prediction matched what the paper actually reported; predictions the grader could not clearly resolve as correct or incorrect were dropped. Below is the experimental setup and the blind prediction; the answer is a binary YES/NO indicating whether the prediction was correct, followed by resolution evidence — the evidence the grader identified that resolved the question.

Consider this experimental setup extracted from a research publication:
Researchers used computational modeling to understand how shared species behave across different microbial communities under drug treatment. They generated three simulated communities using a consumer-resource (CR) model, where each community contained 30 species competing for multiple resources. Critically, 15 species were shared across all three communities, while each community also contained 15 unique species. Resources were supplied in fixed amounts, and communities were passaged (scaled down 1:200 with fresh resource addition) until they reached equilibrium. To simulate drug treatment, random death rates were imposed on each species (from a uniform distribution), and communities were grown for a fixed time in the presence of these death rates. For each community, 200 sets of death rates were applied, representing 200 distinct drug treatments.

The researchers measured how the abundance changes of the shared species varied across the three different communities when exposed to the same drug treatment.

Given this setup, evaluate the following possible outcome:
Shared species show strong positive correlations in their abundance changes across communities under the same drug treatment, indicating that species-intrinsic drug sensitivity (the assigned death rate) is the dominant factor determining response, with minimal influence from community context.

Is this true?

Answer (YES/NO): NO